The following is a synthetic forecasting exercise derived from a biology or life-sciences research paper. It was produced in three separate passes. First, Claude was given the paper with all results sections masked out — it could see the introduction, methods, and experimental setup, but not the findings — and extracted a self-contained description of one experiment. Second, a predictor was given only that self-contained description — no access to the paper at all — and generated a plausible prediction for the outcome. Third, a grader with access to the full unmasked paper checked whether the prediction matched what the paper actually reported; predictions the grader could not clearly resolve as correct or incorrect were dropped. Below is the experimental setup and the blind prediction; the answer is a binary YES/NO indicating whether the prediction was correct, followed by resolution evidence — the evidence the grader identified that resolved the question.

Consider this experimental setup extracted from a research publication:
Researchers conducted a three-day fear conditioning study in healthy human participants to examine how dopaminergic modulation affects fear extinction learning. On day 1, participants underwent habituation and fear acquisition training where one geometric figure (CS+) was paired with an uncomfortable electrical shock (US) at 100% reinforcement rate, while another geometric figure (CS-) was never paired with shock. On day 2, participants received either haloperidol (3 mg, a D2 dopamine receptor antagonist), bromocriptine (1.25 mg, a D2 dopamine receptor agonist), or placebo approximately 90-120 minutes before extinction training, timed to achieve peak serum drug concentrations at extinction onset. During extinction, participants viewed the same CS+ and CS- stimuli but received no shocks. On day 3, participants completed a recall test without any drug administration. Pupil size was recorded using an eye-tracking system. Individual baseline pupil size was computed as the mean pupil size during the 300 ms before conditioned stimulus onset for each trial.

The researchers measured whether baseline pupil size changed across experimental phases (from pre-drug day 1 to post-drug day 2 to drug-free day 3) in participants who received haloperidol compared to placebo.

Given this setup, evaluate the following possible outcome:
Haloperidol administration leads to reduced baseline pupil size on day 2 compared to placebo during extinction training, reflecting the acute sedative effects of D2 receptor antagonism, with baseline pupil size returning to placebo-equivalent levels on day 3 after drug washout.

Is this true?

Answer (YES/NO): NO